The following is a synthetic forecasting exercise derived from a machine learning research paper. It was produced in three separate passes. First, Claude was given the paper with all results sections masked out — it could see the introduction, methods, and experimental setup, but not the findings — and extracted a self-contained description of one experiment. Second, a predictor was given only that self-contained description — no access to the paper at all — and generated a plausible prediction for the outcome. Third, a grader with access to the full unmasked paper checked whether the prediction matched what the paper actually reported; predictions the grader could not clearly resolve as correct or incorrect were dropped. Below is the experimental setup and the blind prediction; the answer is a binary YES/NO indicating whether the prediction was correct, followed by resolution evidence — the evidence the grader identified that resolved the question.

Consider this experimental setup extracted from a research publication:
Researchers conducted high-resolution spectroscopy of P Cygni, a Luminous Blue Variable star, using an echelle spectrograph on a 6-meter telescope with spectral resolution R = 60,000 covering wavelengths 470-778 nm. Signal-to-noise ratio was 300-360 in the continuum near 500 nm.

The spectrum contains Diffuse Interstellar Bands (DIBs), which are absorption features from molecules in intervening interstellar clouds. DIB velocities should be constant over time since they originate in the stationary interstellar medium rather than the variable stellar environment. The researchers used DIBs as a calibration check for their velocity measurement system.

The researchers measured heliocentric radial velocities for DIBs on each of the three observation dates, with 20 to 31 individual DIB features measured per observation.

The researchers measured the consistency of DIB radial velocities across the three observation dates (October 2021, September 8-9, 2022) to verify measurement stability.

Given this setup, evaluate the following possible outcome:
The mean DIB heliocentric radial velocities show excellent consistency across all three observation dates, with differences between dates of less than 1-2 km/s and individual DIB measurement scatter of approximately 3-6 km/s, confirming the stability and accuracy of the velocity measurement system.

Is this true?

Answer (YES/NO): NO